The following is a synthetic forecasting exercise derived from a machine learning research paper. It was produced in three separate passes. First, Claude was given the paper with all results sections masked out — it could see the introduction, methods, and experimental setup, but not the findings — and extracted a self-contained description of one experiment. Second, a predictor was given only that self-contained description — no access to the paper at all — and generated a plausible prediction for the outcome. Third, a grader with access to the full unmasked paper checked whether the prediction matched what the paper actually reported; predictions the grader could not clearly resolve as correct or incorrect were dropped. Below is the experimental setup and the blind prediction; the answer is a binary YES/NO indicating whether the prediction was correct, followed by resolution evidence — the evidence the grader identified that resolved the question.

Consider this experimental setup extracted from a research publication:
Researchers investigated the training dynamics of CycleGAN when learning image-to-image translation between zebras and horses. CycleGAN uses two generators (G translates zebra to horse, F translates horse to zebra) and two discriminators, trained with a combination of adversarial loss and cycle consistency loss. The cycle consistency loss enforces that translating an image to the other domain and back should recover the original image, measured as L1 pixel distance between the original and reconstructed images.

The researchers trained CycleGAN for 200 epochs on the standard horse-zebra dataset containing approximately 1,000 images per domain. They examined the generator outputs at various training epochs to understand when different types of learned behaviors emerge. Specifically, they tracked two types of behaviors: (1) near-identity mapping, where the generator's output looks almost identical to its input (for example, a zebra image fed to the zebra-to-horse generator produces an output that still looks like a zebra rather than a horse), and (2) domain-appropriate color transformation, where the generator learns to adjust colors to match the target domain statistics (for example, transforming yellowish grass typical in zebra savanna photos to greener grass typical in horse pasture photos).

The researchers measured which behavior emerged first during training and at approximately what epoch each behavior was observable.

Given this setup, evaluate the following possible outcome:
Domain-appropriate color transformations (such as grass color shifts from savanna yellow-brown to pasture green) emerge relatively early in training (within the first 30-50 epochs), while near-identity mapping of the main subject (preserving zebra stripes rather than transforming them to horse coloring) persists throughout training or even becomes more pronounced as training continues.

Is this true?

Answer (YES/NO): NO